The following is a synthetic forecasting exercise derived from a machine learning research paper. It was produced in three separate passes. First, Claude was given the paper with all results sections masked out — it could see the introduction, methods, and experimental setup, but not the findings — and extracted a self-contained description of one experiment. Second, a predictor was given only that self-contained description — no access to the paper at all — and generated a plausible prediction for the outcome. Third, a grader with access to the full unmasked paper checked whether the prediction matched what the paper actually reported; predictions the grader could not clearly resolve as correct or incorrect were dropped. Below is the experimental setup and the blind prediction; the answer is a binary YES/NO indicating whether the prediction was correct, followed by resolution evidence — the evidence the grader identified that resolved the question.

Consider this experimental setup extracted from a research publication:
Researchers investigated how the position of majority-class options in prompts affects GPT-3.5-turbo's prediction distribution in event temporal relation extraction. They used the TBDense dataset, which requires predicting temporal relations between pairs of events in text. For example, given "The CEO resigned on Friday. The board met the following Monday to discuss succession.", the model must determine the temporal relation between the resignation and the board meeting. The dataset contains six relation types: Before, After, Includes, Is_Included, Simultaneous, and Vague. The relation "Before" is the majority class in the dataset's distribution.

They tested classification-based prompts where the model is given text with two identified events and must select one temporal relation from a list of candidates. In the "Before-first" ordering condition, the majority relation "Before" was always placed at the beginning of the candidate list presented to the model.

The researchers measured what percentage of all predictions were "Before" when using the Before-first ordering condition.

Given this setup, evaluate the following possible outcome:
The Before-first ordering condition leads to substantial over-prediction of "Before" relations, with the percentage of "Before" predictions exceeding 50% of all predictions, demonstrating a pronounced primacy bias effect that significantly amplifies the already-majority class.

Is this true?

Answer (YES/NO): YES